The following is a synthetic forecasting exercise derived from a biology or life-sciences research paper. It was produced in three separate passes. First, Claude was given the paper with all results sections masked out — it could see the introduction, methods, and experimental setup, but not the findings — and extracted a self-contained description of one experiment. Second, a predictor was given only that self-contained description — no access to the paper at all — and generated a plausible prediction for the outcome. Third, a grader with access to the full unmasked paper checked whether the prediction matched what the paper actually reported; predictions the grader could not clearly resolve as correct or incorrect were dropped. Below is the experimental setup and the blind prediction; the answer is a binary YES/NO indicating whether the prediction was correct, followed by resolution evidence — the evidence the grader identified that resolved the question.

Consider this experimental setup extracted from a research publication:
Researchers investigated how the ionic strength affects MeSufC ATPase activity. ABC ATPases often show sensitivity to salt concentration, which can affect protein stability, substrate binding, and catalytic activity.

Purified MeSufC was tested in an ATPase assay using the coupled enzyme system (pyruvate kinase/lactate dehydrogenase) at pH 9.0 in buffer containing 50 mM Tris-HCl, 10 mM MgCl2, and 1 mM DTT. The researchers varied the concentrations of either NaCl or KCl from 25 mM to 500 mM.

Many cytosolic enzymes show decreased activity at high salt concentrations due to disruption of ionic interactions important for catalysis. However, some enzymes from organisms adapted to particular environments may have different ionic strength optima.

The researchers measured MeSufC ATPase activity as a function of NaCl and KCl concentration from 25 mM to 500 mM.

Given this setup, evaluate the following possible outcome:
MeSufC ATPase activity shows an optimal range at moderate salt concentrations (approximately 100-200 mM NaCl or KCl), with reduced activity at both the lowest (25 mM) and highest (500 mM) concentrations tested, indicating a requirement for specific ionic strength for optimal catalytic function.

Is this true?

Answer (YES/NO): NO